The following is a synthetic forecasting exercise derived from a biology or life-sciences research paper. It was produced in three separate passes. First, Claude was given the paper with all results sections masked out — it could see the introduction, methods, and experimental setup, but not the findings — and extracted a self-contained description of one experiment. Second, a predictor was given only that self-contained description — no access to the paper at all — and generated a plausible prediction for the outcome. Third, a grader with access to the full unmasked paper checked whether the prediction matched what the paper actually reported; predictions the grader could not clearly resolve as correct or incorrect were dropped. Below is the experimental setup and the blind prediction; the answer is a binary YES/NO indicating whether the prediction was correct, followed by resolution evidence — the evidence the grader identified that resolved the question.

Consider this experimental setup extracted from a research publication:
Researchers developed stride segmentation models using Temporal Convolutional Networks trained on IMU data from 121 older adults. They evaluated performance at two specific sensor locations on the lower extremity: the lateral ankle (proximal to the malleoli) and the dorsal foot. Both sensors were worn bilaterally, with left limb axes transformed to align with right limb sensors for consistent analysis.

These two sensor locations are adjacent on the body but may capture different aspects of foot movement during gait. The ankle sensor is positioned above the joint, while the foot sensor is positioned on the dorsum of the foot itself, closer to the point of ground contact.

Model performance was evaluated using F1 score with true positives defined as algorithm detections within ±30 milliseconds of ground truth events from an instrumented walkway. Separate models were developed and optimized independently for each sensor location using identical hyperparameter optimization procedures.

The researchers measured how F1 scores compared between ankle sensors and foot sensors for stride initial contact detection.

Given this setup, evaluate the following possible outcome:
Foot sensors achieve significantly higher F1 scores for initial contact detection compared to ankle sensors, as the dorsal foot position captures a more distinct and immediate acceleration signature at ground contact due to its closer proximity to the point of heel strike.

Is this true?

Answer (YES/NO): NO